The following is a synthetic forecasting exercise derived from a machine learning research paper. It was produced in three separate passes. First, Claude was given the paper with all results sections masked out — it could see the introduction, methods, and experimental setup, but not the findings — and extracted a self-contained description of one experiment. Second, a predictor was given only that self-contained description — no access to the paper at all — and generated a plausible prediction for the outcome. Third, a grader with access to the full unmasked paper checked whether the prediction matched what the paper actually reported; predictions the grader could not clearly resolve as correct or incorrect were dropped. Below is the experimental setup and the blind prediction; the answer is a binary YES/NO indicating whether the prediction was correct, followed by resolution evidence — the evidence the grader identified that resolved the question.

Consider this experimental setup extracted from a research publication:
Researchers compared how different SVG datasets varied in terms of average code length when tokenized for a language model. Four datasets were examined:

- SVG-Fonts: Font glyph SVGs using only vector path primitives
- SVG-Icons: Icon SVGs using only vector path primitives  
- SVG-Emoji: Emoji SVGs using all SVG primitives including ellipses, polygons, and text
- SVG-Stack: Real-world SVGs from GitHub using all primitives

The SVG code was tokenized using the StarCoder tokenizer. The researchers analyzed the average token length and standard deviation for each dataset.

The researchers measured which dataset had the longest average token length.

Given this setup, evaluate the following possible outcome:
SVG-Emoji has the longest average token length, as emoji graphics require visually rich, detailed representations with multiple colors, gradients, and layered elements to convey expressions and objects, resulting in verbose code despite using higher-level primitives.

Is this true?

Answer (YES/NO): YES